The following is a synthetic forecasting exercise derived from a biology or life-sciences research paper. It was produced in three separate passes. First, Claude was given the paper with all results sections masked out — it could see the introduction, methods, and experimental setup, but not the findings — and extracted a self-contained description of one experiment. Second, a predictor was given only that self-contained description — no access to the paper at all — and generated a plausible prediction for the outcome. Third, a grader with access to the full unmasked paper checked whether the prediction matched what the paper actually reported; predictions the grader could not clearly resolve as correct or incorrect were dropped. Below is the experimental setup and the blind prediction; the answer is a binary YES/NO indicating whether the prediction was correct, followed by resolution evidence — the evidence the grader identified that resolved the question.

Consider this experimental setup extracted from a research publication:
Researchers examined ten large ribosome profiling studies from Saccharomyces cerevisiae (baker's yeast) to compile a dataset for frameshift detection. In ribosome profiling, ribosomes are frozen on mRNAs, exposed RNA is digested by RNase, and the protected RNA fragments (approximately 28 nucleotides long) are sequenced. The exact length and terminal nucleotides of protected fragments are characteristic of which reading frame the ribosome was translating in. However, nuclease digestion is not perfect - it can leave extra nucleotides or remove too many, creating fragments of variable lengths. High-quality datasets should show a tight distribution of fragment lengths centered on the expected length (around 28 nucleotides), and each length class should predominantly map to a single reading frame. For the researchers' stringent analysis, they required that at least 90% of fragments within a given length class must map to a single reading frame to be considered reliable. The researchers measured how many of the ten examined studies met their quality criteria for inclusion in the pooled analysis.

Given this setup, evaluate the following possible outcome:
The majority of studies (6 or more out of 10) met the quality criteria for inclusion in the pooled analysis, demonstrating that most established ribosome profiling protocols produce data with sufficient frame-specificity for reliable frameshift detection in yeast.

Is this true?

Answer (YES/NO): NO